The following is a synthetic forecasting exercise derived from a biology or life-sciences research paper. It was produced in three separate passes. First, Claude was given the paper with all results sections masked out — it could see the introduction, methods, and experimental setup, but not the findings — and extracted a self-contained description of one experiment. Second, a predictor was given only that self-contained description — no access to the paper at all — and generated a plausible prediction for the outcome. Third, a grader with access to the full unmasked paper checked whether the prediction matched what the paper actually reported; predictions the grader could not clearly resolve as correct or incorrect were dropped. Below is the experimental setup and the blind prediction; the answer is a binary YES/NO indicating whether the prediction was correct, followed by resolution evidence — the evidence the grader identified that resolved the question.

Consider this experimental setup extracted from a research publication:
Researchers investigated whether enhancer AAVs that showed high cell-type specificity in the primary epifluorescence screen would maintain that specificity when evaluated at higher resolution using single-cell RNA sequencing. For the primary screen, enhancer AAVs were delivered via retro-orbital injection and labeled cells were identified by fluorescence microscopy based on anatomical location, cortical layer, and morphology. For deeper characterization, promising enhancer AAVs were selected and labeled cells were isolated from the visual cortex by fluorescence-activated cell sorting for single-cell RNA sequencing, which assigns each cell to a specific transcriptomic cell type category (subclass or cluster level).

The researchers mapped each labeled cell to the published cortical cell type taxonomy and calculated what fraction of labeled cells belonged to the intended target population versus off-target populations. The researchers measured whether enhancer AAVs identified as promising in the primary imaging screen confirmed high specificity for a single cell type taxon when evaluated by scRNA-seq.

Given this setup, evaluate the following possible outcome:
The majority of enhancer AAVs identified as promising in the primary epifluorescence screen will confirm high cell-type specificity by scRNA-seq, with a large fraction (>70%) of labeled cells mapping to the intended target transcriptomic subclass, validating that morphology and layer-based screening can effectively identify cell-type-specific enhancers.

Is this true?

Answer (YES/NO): YES